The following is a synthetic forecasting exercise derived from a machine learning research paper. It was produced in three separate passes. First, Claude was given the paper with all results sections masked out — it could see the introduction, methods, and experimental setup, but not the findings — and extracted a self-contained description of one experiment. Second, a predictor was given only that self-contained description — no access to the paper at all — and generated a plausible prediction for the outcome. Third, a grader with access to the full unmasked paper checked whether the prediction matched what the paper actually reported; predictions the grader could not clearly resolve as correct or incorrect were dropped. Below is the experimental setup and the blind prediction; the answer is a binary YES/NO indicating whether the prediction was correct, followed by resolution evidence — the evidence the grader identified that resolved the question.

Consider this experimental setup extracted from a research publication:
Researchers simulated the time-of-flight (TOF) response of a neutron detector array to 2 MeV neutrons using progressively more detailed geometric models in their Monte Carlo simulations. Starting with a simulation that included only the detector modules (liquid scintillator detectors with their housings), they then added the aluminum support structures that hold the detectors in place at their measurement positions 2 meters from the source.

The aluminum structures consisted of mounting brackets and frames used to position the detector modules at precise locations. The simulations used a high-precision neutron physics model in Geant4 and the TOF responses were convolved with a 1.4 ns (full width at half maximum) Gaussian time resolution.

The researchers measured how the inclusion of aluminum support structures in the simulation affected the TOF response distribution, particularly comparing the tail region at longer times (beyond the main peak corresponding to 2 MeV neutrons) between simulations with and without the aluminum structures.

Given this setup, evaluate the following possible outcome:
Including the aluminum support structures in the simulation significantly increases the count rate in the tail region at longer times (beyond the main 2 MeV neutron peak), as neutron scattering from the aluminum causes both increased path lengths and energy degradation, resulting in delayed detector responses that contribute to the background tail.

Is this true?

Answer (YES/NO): YES